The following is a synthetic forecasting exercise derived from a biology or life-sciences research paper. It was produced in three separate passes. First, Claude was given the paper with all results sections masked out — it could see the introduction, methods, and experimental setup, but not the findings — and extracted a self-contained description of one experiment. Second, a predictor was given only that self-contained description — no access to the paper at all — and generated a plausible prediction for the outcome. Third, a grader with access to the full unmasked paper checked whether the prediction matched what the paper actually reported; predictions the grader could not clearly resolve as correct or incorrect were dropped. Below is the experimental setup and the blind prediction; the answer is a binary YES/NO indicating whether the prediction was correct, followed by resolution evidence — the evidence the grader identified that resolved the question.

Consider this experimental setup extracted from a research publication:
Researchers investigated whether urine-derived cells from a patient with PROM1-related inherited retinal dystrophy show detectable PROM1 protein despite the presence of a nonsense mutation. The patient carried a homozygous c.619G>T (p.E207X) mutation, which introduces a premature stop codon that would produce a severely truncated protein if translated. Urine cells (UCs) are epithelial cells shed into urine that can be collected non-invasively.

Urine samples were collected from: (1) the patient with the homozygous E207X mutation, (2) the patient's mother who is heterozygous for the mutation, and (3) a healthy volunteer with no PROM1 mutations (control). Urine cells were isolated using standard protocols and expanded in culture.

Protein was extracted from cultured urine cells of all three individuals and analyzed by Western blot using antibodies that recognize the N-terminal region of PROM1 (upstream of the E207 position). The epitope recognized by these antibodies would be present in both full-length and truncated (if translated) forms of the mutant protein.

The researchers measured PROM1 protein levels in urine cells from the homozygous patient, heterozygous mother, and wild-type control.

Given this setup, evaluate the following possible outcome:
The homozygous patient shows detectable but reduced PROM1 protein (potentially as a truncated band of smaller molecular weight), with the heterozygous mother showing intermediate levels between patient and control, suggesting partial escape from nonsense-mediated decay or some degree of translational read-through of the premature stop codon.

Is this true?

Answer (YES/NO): NO